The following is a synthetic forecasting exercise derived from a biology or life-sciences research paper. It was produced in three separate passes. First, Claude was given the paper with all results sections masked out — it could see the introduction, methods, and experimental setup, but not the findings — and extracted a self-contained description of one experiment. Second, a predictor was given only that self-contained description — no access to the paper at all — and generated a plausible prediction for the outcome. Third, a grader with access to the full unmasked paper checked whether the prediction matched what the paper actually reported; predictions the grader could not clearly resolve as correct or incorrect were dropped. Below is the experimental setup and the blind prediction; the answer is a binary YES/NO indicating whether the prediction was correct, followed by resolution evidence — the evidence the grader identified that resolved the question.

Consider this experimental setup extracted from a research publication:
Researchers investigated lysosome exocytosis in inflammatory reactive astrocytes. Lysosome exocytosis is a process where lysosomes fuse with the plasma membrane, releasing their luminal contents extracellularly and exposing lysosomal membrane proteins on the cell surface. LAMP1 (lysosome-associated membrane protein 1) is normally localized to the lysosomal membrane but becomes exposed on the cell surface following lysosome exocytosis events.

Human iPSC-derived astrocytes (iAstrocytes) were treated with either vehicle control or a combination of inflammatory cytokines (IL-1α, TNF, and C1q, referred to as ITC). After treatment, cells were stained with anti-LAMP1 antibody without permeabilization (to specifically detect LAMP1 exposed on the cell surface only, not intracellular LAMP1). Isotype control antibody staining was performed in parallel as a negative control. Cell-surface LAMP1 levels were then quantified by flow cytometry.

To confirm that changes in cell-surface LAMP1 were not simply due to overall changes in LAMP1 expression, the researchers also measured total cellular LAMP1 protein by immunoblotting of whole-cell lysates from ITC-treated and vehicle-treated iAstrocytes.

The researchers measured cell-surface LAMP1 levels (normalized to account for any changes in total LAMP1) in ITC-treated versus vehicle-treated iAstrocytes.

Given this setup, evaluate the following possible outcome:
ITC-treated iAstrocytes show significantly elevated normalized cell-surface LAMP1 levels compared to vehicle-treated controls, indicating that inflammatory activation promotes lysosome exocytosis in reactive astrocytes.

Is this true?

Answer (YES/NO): YES